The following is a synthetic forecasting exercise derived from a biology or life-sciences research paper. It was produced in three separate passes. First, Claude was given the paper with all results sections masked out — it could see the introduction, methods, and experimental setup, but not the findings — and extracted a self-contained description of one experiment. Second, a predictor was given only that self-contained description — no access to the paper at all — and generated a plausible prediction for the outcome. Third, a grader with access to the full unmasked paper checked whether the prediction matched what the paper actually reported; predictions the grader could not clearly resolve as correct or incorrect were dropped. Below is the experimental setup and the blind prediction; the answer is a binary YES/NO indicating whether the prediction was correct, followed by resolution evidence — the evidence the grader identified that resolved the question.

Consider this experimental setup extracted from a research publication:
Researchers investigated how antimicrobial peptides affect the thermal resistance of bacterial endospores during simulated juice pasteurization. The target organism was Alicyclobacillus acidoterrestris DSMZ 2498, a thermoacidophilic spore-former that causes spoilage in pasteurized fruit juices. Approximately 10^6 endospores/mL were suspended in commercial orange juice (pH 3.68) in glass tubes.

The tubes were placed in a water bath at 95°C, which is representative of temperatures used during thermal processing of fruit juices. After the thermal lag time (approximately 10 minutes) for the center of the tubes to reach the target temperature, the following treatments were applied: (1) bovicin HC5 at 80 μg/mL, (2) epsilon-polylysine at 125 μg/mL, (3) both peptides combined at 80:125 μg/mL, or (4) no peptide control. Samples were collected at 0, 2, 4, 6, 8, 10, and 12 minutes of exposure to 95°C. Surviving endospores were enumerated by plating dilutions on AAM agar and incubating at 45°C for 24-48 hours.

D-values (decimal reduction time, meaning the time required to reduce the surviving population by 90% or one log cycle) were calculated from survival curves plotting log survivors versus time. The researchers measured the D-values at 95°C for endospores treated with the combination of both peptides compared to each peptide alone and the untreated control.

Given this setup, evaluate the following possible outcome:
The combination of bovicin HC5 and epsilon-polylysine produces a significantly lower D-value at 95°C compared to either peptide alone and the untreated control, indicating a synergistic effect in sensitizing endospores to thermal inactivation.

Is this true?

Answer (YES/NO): NO